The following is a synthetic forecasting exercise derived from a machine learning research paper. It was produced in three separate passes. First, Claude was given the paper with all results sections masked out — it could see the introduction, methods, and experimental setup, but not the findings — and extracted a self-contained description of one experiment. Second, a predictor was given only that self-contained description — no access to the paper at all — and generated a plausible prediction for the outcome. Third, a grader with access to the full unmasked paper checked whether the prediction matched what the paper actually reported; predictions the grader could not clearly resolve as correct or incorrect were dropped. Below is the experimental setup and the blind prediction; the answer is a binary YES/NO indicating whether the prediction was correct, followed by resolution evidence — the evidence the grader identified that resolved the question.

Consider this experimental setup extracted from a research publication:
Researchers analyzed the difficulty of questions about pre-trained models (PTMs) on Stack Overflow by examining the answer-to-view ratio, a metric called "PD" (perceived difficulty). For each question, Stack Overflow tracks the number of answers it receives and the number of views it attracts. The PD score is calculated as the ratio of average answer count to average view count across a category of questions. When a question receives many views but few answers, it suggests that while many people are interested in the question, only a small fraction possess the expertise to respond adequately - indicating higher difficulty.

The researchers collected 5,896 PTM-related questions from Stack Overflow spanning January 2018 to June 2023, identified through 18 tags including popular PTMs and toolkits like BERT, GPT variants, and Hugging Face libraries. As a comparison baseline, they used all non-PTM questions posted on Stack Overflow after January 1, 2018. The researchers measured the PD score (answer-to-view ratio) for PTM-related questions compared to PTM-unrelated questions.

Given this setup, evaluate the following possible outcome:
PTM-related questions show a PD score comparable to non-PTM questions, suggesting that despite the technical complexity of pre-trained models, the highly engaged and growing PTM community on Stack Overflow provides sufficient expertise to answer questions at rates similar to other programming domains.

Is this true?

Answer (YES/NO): NO